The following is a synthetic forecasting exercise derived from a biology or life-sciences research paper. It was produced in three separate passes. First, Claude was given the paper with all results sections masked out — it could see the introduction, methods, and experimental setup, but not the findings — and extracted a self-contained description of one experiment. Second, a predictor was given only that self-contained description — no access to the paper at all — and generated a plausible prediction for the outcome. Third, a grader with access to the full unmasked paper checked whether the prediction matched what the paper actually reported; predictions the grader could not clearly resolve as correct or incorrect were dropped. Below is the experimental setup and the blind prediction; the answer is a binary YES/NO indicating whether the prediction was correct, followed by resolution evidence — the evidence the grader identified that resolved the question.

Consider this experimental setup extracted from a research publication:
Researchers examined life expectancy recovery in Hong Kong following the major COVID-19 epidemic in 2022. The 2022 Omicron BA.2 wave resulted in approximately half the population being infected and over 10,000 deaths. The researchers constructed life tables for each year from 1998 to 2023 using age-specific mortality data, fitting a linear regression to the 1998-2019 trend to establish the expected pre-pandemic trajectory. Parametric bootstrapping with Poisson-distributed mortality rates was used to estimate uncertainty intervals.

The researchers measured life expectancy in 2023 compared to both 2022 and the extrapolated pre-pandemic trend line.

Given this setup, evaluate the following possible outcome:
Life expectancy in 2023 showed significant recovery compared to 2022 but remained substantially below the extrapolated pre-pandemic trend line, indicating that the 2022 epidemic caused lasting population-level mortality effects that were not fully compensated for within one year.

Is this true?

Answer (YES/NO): NO